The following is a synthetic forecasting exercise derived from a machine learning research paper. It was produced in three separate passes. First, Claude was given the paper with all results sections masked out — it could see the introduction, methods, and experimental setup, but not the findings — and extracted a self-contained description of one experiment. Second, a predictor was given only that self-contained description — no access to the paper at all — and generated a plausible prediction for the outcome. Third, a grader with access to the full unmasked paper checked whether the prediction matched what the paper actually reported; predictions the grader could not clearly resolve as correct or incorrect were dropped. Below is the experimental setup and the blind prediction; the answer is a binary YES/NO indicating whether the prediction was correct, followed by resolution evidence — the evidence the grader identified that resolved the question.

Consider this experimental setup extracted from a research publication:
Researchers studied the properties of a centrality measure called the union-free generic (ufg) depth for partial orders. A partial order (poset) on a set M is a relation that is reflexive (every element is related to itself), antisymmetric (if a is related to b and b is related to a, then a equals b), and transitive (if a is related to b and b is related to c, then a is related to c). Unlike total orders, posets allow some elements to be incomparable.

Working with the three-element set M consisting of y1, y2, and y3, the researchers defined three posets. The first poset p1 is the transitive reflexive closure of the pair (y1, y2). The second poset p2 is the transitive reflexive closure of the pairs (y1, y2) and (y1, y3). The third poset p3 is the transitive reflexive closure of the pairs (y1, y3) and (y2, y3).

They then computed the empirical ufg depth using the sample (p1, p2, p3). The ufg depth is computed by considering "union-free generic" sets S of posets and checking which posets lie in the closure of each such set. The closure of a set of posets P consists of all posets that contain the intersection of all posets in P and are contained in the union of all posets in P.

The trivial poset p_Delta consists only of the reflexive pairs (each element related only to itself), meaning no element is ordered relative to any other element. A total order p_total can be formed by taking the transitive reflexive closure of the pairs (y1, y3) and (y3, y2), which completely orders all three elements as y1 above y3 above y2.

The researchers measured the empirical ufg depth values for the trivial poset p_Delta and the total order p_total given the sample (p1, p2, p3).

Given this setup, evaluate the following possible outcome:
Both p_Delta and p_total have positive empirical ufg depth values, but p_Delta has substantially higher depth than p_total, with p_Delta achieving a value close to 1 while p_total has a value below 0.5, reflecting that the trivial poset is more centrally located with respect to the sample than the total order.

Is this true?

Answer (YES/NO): NO